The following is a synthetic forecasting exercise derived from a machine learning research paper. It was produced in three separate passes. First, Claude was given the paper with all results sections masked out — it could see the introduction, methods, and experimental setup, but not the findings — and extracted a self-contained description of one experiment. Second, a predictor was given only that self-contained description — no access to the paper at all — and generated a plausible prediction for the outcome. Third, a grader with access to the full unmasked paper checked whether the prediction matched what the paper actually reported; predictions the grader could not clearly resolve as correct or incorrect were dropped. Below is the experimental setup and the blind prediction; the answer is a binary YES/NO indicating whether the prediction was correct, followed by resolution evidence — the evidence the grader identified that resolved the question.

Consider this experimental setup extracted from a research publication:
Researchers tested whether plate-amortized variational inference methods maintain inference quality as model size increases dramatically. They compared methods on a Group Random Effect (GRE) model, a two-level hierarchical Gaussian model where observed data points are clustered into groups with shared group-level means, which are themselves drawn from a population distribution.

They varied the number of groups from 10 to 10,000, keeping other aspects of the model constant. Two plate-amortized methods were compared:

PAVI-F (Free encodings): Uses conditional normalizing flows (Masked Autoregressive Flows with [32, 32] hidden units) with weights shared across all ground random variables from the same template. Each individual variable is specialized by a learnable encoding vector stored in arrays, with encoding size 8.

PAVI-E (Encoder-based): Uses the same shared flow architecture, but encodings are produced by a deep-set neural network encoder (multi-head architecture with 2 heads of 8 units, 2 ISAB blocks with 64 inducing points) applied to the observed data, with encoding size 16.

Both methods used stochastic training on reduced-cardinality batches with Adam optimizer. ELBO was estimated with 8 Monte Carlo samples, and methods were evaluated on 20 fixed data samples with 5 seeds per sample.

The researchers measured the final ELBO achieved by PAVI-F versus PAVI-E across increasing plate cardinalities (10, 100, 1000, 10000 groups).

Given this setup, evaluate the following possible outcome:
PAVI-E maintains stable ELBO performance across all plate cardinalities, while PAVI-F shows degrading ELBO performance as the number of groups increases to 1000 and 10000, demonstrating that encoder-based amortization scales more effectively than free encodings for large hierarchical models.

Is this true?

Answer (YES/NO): NO